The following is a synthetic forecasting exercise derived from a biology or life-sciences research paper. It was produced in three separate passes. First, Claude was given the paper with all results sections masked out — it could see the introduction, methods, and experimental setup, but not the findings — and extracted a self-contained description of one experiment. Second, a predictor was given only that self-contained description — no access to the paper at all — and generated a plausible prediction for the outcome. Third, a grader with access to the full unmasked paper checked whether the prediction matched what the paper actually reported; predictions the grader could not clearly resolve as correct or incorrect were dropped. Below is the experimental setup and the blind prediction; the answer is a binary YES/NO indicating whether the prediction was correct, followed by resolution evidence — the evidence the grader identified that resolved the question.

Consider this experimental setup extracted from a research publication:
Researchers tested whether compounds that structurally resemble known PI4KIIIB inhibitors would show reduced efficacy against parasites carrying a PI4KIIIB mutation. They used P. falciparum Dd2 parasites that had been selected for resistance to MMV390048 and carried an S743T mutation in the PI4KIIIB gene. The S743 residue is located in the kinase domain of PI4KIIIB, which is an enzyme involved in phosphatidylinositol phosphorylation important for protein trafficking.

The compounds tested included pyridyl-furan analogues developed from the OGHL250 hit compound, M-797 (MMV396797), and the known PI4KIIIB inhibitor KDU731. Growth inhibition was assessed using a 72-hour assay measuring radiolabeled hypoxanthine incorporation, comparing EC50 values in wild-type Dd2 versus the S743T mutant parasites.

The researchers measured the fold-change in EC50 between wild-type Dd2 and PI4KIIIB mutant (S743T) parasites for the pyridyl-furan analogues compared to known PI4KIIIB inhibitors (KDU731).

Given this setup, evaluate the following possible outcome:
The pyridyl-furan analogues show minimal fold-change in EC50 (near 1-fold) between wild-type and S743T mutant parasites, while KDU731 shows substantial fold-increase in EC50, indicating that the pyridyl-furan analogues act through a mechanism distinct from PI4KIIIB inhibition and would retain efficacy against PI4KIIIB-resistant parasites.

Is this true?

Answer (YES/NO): NO